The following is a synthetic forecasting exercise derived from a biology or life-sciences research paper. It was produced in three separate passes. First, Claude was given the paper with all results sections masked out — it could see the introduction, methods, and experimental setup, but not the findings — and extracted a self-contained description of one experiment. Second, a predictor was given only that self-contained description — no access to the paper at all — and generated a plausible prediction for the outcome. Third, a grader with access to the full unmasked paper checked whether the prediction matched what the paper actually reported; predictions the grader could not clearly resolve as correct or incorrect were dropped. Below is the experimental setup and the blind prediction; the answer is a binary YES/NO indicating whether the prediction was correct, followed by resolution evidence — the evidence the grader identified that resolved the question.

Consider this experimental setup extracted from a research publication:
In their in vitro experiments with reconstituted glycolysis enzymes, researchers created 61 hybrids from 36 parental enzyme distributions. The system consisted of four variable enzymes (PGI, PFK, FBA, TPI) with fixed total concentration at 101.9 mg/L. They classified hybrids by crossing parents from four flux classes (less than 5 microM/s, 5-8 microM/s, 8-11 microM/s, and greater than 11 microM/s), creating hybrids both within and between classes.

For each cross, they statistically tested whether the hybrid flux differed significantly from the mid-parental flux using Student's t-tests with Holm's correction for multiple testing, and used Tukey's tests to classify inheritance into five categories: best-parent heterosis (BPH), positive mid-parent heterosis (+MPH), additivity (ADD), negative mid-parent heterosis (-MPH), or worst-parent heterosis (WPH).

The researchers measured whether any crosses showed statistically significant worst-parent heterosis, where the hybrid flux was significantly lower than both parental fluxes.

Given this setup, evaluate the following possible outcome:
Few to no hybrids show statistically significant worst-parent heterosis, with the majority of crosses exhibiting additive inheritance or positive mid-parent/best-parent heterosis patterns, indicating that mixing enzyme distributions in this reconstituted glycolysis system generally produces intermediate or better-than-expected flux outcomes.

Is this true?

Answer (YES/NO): YES